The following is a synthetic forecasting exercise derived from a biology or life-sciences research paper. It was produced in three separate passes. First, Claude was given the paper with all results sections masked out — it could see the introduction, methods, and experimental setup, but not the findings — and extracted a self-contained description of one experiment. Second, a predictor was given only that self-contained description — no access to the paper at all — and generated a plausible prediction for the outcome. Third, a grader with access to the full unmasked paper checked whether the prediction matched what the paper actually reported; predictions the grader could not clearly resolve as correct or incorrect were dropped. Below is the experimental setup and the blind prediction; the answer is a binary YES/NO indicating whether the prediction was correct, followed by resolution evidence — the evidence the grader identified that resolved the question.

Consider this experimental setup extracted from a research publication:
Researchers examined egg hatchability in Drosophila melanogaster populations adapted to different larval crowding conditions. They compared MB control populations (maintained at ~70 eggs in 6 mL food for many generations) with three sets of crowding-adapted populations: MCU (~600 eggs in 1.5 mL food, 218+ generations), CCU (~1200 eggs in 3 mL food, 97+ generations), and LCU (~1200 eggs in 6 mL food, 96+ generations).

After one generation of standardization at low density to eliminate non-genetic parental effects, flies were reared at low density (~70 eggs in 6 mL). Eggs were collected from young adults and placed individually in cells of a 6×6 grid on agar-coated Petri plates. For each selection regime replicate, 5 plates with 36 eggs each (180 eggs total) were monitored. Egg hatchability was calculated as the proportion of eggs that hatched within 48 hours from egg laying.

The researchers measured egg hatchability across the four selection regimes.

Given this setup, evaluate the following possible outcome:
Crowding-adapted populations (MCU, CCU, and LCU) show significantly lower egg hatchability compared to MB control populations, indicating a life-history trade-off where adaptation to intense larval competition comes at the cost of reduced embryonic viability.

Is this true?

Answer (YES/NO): NO